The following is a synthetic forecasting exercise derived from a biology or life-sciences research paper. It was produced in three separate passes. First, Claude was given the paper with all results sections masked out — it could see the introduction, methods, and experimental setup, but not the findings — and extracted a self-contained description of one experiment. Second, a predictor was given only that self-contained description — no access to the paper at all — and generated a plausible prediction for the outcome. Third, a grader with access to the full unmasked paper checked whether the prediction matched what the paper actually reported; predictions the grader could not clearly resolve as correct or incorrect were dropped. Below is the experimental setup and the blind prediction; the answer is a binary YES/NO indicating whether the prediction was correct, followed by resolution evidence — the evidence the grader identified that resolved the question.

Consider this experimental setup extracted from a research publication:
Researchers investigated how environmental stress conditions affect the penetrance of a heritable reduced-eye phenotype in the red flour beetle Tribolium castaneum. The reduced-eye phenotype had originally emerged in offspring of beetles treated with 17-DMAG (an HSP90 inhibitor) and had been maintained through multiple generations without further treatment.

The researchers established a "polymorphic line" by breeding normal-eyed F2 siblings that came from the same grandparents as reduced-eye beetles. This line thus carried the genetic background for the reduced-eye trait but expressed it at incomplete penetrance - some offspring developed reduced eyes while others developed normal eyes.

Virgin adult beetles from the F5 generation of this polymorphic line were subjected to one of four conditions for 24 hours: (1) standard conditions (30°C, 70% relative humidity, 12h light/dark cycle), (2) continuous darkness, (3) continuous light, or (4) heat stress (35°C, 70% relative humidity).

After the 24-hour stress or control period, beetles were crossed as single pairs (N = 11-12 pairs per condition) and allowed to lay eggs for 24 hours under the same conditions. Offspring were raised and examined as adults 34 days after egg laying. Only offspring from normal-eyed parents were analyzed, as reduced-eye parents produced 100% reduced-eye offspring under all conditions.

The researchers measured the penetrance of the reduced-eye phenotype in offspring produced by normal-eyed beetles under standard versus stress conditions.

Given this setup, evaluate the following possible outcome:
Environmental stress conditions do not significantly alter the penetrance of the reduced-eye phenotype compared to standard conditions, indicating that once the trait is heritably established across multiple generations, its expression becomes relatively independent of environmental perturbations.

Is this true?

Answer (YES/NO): NO